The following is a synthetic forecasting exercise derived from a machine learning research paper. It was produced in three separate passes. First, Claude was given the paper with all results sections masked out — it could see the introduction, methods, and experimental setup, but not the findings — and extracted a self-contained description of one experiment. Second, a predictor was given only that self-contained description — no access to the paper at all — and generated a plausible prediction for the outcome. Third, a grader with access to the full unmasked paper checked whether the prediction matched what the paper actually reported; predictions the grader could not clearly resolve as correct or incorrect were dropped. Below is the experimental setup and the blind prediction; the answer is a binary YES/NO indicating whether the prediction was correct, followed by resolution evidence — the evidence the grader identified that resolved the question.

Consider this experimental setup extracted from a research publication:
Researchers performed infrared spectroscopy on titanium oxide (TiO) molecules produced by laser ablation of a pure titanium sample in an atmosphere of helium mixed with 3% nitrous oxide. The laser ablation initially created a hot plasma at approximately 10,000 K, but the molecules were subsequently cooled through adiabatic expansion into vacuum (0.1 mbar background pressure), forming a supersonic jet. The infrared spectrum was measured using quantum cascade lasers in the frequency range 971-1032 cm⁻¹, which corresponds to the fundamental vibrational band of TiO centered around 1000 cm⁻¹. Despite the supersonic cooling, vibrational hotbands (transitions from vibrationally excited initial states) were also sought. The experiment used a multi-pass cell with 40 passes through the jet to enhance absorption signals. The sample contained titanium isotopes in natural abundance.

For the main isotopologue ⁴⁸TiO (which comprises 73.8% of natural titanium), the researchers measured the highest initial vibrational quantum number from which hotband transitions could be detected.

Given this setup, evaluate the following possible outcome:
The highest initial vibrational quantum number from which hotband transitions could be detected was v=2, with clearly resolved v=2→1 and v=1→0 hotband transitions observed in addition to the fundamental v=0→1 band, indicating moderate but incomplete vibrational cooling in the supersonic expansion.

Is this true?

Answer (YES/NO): NO